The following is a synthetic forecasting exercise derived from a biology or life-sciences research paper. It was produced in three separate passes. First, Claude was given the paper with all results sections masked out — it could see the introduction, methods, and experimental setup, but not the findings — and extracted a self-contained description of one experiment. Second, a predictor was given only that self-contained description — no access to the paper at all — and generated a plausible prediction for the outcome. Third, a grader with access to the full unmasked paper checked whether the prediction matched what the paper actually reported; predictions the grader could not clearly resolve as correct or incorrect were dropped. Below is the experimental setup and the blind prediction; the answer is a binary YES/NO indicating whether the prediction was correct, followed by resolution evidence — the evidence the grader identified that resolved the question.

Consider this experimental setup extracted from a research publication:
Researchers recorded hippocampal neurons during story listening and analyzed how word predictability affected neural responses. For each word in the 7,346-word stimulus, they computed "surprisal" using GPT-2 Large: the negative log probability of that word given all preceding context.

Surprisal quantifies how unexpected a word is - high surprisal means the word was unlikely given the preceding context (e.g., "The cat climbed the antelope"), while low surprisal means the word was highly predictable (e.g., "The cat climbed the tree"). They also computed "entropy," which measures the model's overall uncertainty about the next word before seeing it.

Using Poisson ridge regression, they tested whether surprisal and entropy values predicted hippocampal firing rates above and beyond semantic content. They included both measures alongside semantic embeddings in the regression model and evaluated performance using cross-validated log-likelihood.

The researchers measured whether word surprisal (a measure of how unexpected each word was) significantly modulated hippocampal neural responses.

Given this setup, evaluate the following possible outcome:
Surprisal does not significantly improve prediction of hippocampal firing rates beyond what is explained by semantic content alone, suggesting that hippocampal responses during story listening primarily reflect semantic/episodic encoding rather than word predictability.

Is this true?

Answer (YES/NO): NO